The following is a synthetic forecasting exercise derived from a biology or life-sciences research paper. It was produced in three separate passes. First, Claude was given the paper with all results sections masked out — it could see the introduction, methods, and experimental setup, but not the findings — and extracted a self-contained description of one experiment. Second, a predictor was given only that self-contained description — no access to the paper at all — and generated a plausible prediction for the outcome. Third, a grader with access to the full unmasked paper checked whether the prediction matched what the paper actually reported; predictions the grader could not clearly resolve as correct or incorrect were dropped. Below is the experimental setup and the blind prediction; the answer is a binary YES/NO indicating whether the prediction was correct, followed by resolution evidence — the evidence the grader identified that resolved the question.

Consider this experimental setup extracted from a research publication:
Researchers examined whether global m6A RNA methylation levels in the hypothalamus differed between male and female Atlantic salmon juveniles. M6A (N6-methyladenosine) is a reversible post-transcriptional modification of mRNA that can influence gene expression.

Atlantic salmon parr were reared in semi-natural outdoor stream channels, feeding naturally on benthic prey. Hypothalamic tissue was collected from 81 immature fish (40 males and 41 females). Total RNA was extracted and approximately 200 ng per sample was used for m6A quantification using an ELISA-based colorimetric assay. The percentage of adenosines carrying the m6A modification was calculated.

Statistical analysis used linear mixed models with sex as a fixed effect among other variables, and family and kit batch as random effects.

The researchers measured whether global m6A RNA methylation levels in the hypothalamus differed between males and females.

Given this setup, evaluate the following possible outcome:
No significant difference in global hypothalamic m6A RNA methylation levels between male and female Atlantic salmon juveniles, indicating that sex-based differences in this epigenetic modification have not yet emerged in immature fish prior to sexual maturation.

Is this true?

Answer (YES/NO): YES